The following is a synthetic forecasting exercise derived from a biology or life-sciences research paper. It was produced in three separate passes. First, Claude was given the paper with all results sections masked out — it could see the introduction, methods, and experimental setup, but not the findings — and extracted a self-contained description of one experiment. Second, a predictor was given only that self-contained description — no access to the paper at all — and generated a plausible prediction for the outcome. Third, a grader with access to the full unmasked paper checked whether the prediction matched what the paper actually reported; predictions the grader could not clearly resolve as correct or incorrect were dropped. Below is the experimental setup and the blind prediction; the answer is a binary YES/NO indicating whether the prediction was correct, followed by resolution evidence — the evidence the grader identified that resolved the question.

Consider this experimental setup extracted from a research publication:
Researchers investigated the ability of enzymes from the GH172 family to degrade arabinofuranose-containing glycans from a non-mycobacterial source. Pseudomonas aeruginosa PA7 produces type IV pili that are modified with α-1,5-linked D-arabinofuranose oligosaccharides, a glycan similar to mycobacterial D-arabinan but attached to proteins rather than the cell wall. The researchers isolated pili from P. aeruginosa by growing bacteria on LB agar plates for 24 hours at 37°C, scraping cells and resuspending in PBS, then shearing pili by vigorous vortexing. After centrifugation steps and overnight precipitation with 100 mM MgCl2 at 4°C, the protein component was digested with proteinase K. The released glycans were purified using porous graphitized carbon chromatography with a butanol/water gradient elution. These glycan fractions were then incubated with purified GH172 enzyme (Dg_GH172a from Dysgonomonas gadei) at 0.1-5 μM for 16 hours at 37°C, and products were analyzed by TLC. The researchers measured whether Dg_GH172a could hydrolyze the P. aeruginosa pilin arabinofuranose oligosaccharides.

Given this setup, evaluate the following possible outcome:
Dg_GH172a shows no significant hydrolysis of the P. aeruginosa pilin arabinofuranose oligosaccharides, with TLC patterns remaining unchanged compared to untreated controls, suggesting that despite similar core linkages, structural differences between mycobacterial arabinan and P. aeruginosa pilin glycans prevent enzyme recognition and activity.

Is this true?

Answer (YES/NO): NO